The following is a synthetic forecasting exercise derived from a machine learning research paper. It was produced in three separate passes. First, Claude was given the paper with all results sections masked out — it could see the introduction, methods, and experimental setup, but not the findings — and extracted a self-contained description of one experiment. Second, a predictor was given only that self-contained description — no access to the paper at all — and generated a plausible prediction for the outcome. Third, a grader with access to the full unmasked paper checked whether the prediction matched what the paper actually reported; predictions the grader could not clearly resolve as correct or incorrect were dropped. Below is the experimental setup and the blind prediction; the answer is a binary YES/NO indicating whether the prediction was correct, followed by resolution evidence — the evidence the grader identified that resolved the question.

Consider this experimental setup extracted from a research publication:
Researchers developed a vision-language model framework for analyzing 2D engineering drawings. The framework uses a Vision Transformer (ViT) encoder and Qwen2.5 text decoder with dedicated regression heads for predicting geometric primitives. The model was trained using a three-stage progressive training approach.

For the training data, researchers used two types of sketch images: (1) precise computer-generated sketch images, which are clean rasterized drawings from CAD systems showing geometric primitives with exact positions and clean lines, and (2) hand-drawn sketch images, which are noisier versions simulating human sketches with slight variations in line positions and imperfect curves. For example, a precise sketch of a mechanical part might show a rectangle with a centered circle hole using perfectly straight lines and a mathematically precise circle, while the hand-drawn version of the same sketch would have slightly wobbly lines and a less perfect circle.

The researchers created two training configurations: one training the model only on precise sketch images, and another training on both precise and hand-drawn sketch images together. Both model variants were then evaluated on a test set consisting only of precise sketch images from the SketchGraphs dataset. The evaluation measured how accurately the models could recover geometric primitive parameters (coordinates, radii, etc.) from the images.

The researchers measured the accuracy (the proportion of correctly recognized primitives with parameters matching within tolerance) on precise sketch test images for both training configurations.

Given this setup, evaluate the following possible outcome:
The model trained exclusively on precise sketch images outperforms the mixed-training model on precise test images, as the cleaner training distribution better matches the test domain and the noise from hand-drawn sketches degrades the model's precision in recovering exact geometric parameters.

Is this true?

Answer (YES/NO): YES